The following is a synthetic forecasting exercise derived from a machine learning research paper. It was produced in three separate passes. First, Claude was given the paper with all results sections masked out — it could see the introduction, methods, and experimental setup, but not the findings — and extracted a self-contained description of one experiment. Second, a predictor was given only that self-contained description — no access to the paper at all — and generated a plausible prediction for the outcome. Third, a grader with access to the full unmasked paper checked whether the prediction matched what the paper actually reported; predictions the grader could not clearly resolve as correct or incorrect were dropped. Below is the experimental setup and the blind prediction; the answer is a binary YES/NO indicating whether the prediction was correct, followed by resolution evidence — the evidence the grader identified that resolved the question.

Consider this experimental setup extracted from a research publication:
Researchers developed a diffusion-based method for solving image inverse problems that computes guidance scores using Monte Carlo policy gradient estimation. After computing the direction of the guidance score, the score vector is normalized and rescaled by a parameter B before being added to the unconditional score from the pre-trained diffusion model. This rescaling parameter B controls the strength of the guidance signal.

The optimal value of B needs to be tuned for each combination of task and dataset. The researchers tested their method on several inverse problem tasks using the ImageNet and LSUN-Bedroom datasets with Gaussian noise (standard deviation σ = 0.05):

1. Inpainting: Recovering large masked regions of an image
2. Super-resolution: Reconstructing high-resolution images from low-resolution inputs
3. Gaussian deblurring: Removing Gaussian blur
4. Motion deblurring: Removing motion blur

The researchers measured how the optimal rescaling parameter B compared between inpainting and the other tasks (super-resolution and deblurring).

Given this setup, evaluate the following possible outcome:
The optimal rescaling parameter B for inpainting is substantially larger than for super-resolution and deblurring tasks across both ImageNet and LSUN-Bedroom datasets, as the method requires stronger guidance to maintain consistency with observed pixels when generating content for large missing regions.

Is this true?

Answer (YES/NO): YES